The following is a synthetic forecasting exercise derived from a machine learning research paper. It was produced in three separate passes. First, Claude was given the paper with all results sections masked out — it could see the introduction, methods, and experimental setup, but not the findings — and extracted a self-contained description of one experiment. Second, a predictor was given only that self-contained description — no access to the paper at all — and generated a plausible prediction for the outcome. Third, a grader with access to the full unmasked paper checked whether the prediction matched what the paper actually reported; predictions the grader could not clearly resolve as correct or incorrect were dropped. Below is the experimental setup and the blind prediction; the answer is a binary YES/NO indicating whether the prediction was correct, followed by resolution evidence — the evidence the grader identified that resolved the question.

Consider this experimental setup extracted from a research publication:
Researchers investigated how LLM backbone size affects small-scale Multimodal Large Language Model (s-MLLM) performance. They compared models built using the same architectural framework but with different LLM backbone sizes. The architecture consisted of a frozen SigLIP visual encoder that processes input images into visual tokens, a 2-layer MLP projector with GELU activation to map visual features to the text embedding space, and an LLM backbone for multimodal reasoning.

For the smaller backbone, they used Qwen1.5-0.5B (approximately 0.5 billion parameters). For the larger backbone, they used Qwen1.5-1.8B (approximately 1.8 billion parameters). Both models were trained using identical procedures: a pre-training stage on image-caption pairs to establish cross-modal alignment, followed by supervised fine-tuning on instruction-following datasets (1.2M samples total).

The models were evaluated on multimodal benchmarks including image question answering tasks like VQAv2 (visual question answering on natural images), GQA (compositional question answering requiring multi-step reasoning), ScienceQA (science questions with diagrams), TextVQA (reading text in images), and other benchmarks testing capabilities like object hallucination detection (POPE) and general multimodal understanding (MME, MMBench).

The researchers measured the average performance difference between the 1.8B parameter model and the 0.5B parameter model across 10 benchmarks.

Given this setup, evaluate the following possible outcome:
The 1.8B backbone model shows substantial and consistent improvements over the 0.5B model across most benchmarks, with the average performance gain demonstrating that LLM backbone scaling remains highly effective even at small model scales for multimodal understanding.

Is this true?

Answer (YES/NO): NO